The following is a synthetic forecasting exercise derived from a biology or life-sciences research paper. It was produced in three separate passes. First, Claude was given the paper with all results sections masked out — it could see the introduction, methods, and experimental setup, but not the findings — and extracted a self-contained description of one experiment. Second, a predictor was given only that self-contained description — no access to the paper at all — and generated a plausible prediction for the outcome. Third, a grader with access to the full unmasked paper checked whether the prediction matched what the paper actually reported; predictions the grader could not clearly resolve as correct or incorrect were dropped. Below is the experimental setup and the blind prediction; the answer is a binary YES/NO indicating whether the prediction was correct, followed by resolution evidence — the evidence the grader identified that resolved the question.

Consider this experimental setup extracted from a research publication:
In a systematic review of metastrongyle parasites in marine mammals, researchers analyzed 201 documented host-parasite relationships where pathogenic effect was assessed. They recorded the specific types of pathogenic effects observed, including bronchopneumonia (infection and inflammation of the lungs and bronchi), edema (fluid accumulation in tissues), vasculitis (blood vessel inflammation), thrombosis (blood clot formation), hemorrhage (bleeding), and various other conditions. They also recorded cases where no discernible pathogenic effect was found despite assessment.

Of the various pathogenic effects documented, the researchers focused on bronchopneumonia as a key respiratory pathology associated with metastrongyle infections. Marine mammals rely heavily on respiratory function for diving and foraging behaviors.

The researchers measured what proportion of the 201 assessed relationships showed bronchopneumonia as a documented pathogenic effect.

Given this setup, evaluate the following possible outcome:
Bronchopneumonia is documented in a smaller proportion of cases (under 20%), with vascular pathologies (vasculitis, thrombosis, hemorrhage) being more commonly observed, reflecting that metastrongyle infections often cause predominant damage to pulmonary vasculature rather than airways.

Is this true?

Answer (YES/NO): NO